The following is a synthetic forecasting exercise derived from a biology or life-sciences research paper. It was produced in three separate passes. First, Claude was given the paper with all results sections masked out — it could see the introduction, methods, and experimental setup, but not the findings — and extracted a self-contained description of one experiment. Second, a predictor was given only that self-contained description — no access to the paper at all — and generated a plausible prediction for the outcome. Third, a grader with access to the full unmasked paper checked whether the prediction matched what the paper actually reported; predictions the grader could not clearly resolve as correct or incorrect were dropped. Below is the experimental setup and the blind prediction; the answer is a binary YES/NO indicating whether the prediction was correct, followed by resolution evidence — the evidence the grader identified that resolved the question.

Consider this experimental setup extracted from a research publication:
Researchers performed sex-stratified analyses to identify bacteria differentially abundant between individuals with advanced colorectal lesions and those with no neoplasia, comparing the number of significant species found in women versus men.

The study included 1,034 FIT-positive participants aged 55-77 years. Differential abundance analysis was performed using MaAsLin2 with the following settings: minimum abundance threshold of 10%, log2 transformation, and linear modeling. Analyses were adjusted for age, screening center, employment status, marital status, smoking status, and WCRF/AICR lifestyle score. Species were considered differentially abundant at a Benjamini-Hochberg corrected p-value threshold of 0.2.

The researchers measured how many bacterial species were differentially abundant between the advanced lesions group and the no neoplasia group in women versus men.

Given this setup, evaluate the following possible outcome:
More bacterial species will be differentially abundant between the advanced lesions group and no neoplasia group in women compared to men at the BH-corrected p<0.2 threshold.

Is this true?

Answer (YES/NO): YES